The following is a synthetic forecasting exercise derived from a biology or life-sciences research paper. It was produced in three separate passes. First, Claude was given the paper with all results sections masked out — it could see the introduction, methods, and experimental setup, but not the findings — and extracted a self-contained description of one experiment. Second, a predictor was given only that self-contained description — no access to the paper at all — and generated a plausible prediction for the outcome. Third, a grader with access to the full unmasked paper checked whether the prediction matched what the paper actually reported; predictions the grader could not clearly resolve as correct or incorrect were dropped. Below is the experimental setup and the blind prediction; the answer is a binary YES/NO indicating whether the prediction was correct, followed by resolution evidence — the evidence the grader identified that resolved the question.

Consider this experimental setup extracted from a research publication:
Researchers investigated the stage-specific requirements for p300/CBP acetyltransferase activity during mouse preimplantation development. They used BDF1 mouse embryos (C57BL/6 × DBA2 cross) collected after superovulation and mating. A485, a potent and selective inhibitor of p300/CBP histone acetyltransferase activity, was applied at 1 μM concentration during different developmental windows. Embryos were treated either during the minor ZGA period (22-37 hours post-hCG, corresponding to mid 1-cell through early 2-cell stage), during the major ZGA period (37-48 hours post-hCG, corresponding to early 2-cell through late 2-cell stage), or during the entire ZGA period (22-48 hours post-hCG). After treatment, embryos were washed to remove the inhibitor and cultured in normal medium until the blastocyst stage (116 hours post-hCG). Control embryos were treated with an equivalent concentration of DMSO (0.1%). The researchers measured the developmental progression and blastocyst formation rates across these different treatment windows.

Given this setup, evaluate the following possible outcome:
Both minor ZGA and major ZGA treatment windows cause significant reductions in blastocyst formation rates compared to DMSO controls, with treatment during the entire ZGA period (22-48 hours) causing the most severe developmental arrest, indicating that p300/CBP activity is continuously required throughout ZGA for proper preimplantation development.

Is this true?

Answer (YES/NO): NO